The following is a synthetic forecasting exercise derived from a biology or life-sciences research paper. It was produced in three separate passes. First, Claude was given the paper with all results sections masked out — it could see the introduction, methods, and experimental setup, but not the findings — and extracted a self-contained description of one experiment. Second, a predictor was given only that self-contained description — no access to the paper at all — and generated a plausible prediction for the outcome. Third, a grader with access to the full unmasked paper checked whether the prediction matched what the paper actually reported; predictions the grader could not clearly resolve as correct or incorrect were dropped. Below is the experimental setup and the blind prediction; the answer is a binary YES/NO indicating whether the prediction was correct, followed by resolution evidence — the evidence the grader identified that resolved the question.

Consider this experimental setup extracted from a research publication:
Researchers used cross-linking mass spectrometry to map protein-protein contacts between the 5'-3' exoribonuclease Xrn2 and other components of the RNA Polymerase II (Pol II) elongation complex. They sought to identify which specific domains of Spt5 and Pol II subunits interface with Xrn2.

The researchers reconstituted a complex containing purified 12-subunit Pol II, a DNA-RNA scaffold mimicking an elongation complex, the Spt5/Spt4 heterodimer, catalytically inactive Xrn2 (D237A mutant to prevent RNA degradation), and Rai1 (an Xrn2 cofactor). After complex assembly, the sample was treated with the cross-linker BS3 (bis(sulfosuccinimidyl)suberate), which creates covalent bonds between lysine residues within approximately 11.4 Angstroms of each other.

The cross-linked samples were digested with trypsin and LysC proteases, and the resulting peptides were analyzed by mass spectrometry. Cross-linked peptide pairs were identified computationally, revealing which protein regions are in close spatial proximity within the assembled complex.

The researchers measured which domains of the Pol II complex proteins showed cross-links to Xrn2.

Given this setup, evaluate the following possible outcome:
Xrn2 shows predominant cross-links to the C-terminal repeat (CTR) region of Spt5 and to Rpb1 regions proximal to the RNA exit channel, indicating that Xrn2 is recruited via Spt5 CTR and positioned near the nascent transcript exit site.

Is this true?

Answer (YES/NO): NO